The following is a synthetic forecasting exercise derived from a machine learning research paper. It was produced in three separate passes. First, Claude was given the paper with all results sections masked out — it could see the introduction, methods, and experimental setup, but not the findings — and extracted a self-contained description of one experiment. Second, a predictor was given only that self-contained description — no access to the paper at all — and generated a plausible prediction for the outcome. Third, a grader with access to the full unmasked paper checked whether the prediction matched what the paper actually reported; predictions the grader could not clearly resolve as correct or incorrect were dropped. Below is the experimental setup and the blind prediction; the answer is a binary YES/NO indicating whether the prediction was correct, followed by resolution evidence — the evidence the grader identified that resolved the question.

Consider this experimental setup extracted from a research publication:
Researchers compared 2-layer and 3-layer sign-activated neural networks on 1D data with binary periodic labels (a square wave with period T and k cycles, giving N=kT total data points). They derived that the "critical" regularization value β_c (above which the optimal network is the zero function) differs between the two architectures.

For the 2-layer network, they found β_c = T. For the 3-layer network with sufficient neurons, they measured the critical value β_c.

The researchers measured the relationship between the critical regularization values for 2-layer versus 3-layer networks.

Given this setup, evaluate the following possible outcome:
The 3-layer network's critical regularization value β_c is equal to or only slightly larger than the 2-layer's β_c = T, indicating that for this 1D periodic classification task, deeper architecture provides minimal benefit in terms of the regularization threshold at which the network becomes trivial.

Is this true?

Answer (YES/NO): NO